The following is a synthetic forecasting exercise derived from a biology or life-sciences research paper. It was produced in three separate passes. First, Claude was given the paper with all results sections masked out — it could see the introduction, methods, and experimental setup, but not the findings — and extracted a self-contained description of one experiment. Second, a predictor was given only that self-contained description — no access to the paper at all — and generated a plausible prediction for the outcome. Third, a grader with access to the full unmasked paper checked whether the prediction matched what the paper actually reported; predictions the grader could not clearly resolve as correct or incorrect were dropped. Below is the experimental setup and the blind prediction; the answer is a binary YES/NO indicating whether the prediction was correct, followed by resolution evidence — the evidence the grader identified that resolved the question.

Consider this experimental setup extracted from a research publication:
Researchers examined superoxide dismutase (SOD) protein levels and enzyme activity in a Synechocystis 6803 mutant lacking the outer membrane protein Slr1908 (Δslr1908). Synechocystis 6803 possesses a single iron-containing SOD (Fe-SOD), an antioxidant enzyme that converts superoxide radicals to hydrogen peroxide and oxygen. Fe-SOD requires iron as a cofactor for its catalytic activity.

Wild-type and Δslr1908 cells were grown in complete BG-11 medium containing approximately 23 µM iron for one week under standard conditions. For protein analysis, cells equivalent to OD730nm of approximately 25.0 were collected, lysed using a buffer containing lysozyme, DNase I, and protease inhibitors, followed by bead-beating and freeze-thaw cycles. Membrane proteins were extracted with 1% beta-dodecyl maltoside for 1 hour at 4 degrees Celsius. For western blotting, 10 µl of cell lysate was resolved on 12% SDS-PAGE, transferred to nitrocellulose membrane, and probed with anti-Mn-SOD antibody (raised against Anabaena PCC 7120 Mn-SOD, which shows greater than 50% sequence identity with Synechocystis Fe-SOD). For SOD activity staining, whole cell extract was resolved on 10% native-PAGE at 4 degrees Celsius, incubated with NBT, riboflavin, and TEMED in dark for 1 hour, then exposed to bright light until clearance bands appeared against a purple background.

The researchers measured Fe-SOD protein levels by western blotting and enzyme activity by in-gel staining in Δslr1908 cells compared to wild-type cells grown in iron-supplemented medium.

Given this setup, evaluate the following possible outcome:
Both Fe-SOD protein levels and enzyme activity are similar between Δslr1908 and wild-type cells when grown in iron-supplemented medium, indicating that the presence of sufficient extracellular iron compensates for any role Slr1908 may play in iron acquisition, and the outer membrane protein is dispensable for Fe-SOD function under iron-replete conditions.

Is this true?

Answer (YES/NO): NO